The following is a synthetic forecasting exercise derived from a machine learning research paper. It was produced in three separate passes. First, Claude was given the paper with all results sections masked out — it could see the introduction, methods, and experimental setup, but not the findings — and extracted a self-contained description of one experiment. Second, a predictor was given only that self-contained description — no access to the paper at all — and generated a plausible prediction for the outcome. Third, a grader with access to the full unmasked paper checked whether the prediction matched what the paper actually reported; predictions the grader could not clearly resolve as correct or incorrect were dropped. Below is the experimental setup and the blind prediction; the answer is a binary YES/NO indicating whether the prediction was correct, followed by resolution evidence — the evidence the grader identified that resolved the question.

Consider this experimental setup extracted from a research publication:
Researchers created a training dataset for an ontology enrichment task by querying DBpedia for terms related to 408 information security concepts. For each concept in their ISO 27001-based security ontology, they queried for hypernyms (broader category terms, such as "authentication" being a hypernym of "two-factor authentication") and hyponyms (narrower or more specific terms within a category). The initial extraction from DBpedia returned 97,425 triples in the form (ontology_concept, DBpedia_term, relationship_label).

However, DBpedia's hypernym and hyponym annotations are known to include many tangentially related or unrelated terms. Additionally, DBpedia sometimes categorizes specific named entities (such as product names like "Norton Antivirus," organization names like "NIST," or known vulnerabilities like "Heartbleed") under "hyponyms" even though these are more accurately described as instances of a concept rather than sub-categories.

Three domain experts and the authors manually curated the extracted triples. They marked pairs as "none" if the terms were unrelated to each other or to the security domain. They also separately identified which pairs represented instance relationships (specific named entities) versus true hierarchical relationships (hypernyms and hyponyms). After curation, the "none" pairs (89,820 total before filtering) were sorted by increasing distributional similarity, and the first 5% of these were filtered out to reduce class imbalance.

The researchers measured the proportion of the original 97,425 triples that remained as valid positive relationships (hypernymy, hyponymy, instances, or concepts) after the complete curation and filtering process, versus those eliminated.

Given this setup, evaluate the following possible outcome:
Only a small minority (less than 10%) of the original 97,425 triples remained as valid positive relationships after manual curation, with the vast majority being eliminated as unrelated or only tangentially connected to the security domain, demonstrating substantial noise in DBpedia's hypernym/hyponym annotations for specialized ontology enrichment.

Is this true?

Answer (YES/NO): YES